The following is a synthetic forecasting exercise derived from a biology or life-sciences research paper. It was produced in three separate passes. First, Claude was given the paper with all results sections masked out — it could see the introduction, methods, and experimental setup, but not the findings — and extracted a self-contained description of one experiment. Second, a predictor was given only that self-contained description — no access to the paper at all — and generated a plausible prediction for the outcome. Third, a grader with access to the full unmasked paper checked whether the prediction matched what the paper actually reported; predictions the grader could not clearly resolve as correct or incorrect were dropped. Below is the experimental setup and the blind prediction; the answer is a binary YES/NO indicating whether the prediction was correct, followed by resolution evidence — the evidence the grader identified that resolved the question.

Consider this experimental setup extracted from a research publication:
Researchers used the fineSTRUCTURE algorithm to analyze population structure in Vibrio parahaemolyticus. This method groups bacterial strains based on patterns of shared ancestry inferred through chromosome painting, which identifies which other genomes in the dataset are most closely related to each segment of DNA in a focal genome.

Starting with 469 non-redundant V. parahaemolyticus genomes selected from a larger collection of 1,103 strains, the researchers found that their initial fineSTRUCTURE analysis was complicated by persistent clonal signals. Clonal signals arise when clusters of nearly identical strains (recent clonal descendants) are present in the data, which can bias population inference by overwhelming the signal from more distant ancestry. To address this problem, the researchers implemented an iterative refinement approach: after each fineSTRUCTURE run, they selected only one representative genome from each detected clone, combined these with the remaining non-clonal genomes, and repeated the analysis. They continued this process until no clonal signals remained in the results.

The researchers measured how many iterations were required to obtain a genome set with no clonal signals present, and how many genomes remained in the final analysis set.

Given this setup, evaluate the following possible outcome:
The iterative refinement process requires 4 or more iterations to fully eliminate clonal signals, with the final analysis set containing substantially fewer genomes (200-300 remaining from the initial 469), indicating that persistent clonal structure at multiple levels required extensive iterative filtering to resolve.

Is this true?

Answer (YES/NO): YES